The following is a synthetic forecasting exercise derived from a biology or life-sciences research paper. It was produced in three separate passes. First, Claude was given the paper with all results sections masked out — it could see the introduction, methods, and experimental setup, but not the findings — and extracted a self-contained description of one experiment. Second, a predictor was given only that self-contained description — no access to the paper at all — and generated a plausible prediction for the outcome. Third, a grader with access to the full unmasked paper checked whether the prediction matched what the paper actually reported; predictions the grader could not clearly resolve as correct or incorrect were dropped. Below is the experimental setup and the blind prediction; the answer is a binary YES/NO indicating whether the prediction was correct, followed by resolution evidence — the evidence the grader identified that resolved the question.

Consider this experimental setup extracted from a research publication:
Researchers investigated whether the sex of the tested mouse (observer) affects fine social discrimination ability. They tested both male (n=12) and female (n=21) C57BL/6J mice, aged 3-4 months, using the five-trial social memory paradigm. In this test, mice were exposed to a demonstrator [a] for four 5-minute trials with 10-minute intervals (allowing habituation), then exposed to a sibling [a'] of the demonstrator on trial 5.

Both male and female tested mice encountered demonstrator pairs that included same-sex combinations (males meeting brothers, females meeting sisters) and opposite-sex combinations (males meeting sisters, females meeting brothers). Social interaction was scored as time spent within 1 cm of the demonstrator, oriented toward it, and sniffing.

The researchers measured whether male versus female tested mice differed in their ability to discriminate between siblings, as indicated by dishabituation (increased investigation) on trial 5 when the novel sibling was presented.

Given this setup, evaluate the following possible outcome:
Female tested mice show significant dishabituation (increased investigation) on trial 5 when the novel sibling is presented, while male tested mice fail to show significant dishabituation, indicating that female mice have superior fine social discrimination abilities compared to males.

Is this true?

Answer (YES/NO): NO